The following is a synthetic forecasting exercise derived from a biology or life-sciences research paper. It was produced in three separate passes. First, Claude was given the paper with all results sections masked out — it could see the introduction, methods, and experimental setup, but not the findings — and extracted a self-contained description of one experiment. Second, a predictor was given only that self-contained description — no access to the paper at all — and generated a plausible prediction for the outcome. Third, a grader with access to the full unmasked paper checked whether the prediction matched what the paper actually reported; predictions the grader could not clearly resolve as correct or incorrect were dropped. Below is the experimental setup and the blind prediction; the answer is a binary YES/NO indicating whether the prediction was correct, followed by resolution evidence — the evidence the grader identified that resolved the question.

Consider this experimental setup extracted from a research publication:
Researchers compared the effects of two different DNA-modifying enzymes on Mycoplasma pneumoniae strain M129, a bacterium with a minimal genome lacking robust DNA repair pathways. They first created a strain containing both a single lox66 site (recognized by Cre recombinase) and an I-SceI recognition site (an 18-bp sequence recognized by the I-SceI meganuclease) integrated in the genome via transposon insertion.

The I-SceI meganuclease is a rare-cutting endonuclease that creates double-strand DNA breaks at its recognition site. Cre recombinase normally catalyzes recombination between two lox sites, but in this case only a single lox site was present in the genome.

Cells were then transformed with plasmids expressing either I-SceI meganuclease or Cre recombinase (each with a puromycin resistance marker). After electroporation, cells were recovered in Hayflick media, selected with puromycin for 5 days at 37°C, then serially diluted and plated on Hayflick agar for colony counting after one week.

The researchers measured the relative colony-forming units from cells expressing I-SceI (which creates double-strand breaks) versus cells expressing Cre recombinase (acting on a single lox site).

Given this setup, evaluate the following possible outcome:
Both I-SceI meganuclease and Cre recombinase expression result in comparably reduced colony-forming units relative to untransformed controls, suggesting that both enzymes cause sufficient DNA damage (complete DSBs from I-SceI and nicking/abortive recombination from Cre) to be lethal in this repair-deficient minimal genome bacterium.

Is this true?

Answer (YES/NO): YES